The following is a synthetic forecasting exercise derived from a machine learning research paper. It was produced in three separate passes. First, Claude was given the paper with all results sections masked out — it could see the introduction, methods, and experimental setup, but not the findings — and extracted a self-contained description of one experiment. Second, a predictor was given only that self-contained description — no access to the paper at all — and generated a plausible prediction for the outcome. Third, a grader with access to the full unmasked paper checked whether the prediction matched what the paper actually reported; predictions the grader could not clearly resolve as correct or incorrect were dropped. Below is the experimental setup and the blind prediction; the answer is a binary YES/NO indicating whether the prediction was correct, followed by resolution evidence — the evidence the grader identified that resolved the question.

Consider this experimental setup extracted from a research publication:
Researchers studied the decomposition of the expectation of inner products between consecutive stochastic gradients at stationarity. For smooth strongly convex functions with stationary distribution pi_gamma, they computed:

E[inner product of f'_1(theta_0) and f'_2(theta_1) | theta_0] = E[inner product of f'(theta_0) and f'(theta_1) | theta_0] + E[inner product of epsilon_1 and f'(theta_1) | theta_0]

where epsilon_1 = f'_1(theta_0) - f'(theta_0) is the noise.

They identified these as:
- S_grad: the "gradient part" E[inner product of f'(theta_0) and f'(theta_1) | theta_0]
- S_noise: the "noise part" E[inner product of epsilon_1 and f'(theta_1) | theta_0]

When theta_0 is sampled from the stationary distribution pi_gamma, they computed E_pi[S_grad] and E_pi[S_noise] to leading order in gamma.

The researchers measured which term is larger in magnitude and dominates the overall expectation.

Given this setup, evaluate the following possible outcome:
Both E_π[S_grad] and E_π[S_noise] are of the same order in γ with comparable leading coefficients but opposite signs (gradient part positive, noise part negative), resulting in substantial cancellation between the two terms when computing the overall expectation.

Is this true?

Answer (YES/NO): NO